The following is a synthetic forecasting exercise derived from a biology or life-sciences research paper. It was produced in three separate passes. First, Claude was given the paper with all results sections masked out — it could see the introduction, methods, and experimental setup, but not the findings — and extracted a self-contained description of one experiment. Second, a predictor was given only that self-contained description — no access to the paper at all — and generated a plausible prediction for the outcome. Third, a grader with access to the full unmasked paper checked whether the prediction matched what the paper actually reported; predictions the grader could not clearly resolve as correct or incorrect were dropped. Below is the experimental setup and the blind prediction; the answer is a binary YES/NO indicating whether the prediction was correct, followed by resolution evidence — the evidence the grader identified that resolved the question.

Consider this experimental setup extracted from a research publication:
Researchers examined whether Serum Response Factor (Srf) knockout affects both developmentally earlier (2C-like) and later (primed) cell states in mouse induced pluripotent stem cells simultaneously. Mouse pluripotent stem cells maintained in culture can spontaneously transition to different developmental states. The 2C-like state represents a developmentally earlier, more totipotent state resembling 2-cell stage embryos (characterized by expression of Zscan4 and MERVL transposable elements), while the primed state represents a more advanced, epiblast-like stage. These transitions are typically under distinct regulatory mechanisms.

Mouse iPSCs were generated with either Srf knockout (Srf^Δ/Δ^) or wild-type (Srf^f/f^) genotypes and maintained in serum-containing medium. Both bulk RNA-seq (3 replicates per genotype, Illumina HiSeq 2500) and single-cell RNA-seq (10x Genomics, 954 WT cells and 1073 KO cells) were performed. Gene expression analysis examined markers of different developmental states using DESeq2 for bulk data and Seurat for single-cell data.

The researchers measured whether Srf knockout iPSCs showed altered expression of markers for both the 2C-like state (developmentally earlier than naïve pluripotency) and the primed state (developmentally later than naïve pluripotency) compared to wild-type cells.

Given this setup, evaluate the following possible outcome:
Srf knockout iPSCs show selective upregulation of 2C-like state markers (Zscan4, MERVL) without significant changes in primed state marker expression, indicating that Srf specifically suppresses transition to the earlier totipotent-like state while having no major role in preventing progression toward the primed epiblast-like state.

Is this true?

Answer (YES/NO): NO